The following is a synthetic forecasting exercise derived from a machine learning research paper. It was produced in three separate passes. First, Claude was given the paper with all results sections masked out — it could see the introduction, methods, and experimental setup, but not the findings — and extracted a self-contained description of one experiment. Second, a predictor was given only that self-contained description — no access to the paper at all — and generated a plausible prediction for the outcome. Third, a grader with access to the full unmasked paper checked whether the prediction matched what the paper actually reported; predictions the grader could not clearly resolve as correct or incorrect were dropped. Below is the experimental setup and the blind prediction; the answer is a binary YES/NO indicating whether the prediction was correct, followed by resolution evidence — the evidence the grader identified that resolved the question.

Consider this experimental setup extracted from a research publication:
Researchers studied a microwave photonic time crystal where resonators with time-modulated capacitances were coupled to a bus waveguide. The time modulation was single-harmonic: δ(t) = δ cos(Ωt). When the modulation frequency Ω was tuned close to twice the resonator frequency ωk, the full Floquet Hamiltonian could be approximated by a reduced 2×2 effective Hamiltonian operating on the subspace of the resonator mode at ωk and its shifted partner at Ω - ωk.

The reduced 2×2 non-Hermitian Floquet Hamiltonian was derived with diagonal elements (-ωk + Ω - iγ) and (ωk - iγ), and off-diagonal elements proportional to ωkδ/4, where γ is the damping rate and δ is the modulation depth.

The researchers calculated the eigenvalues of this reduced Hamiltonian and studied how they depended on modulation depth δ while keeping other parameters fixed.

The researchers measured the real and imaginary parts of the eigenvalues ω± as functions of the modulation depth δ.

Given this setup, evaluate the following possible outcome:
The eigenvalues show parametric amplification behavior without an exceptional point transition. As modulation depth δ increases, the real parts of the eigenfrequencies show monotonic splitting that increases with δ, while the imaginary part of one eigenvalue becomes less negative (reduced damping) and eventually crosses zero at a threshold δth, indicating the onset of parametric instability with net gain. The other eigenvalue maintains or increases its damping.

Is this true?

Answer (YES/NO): NO